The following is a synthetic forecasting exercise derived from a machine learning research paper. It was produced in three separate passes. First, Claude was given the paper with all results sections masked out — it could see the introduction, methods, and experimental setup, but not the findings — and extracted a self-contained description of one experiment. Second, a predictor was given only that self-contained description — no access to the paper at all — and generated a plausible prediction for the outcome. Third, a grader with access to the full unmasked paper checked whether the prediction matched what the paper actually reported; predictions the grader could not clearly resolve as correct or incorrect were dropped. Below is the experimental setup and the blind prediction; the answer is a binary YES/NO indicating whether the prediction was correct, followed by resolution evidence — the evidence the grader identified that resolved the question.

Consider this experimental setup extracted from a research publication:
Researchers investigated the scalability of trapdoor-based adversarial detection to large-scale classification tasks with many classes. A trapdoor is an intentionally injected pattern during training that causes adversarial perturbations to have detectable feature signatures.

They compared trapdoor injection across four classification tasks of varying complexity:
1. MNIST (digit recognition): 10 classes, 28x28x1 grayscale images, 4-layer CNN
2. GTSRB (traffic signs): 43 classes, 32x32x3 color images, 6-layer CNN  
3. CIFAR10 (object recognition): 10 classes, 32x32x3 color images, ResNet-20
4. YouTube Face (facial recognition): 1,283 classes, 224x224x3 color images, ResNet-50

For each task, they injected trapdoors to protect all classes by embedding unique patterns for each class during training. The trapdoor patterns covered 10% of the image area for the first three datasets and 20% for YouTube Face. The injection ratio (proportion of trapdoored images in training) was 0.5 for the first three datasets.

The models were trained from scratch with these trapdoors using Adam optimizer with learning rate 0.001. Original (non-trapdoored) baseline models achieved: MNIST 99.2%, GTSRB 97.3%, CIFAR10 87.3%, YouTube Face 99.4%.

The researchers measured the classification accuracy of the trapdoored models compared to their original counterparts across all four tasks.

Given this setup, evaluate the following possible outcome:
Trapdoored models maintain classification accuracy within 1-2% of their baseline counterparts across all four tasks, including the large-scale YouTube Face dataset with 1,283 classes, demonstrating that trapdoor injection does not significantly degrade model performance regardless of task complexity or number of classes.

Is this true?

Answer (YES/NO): YES